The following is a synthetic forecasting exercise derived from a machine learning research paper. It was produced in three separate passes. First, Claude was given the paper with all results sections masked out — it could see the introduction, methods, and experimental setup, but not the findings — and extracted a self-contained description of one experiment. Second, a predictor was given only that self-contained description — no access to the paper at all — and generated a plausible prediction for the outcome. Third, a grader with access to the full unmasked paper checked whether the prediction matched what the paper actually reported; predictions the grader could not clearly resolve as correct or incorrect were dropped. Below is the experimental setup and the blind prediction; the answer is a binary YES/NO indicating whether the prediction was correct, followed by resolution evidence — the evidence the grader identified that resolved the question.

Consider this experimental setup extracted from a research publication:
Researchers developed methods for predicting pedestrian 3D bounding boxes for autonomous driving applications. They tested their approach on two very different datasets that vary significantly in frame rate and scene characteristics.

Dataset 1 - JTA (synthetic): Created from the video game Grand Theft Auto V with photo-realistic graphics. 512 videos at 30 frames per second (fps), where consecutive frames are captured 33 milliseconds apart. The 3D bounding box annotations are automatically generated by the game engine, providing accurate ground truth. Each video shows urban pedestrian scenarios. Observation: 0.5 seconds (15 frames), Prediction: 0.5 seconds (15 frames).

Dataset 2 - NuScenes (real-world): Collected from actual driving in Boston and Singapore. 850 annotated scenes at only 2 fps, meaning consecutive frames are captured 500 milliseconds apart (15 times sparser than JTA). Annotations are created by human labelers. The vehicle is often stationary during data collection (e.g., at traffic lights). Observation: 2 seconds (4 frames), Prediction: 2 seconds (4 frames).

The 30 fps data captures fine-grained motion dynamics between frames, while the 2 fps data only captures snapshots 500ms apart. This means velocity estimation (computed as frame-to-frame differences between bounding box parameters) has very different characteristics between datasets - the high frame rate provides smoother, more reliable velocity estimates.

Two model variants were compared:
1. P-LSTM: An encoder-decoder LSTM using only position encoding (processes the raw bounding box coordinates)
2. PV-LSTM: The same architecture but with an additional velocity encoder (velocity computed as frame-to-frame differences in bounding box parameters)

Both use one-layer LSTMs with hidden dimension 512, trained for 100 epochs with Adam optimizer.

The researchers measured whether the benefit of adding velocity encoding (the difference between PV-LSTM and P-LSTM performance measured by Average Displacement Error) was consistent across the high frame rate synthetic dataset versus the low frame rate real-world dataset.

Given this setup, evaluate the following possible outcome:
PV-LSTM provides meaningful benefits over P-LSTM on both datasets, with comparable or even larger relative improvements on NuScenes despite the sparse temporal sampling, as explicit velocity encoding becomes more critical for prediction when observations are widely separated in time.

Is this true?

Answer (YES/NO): YES